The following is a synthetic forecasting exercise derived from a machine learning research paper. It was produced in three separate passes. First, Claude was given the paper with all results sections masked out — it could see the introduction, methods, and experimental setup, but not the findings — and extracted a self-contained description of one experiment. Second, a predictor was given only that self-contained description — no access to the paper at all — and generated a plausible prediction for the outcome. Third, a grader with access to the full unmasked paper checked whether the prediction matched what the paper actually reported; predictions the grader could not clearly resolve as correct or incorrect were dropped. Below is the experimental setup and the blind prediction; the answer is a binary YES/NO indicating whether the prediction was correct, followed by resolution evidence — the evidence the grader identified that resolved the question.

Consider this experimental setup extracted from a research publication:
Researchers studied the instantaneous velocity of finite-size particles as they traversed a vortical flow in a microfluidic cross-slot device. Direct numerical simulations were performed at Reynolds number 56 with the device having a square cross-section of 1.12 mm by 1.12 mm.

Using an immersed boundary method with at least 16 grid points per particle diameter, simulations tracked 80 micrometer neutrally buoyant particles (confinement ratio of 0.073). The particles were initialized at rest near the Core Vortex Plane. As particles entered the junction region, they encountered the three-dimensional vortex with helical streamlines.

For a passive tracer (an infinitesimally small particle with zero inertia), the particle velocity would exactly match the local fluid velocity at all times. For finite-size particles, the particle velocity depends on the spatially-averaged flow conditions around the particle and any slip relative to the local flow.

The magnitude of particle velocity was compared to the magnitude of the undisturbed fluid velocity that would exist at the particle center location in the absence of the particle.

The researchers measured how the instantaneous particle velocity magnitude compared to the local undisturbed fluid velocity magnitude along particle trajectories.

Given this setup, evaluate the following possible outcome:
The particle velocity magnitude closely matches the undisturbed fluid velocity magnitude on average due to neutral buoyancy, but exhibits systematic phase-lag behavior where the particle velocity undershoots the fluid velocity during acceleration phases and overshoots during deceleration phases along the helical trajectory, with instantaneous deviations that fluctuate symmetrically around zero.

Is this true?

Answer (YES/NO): NO